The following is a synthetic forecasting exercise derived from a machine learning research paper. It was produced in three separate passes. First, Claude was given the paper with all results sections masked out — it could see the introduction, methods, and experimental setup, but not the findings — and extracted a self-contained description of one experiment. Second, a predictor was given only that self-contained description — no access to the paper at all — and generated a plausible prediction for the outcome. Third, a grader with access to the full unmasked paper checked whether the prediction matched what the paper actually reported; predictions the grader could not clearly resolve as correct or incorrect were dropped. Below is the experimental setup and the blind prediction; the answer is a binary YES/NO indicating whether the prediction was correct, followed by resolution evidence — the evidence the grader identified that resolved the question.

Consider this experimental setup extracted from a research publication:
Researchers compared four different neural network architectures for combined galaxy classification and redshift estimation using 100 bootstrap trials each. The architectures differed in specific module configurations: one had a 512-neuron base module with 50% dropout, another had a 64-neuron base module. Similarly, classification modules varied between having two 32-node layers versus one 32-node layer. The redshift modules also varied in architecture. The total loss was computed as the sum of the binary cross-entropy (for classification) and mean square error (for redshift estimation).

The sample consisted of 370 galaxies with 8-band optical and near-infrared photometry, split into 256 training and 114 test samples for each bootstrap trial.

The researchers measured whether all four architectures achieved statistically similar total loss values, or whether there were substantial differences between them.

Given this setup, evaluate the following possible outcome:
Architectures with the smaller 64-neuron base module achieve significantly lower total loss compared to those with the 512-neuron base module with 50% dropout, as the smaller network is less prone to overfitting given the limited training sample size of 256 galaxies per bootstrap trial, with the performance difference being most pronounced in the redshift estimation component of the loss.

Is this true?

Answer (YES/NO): NO